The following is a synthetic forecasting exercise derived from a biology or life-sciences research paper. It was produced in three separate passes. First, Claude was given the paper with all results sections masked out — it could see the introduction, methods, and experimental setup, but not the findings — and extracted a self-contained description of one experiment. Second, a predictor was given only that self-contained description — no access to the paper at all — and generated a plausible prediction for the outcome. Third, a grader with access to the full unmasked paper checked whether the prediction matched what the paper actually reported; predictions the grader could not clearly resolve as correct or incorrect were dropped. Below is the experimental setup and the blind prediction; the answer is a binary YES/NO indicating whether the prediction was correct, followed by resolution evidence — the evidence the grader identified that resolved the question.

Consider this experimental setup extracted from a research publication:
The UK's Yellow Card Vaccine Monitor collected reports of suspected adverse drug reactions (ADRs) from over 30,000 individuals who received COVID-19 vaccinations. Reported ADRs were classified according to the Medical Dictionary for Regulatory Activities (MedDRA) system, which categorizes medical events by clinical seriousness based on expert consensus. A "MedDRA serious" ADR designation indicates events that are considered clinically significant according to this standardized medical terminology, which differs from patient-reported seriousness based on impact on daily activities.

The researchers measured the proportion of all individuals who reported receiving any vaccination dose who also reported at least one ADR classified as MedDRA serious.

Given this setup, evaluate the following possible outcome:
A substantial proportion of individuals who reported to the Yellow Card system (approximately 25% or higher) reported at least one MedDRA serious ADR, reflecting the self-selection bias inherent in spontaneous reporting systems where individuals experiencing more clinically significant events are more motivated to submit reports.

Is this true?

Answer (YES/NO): NO